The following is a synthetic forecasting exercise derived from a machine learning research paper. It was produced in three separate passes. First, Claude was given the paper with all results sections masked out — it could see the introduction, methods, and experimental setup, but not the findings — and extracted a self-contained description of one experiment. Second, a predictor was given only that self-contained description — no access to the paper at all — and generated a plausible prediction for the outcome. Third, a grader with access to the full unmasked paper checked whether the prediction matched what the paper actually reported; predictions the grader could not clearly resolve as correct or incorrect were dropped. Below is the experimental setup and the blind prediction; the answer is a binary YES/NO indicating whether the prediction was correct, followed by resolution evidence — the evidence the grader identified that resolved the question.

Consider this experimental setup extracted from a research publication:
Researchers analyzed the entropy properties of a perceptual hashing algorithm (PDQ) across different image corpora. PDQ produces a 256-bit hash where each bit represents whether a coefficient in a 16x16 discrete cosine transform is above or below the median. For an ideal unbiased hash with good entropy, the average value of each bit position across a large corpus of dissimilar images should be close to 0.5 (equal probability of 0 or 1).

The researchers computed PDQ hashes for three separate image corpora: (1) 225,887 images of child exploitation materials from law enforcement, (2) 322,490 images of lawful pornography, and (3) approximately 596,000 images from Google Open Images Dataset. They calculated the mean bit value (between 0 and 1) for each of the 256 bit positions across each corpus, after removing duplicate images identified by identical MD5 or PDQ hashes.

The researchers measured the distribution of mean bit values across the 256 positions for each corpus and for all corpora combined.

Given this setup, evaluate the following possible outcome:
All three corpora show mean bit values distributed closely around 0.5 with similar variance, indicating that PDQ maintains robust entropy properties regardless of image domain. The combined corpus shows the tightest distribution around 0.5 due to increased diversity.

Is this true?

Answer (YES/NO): NO